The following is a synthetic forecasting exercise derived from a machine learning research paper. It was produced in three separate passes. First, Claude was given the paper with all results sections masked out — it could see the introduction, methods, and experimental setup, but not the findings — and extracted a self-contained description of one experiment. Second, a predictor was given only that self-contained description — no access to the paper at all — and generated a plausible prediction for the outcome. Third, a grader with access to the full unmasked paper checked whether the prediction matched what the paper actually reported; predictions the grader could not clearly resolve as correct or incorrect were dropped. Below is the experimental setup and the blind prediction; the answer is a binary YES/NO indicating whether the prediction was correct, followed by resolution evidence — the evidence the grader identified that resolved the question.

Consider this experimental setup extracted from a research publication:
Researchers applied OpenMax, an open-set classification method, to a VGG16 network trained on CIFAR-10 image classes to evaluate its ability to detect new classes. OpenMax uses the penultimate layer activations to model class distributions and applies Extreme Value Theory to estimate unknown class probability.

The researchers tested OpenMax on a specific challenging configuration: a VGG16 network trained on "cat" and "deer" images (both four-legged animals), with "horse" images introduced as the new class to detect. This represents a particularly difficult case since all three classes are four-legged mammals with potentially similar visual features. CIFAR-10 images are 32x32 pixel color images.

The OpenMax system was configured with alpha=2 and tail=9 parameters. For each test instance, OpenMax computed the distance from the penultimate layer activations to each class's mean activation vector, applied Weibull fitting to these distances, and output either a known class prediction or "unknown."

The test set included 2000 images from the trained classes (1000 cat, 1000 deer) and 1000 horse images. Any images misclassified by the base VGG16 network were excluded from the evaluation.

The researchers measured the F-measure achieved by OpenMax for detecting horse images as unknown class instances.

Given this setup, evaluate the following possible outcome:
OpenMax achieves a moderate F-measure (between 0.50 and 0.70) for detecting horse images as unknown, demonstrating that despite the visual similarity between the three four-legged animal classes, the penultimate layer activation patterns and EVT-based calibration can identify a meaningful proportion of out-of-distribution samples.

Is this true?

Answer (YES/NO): NO